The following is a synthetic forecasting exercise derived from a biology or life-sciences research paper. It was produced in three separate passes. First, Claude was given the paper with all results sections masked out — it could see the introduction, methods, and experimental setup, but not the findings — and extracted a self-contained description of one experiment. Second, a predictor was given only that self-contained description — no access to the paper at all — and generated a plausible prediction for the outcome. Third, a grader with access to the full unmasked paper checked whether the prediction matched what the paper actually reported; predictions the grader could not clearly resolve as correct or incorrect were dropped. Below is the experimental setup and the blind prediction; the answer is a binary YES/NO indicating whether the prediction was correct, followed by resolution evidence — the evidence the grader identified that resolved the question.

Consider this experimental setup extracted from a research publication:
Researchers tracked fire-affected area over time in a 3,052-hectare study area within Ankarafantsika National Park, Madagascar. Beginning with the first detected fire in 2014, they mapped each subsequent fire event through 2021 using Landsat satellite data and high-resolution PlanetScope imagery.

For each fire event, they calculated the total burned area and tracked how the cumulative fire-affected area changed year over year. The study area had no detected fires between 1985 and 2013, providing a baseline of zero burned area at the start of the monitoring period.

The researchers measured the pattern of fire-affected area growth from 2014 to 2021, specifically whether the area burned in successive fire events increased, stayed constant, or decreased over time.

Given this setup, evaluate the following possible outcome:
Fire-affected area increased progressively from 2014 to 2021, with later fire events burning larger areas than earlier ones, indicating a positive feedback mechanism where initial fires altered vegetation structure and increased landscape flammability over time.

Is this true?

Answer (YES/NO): YES